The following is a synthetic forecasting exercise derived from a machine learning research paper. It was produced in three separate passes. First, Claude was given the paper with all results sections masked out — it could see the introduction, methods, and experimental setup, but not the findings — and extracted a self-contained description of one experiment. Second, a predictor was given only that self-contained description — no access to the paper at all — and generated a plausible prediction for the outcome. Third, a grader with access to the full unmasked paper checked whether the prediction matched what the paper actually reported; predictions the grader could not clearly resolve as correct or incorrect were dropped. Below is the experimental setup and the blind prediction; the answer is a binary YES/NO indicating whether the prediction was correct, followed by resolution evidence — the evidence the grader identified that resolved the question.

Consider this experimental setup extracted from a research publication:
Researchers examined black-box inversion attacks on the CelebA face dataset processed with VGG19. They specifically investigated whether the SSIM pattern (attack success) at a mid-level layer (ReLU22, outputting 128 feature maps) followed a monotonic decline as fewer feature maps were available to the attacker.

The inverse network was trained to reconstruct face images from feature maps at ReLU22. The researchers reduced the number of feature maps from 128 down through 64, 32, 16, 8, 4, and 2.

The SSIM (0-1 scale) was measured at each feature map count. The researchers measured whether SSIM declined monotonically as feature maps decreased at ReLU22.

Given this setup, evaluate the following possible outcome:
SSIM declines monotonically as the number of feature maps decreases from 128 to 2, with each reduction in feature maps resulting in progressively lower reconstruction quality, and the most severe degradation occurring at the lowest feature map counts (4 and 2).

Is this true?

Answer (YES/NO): NO